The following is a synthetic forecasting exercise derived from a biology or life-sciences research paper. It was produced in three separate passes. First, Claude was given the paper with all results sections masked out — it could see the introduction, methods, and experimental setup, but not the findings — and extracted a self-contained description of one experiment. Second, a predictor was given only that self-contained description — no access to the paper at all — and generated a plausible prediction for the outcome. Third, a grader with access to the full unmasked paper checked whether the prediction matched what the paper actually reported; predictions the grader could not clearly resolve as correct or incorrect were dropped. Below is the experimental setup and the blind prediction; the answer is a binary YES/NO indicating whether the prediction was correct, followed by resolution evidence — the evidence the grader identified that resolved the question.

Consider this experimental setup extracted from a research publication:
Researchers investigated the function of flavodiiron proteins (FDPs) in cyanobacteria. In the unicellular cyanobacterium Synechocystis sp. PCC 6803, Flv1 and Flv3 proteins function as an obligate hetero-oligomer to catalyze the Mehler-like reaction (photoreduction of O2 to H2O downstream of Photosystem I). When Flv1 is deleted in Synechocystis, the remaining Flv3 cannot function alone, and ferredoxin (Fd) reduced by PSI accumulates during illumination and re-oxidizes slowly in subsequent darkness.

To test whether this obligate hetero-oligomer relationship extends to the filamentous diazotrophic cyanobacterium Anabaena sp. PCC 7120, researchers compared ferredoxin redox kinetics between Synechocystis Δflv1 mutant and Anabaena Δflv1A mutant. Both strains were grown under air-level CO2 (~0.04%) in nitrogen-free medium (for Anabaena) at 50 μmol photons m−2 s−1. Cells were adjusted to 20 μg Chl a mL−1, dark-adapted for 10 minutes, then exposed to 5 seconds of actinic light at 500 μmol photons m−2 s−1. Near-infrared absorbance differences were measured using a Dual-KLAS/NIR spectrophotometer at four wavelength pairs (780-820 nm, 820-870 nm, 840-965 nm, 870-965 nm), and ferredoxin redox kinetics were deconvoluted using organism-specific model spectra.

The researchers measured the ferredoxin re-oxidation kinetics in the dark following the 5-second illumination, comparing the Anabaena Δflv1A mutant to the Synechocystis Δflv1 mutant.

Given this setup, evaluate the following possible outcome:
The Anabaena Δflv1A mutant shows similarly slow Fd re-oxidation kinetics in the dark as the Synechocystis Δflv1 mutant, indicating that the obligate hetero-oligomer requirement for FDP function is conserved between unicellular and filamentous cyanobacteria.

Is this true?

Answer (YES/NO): NO